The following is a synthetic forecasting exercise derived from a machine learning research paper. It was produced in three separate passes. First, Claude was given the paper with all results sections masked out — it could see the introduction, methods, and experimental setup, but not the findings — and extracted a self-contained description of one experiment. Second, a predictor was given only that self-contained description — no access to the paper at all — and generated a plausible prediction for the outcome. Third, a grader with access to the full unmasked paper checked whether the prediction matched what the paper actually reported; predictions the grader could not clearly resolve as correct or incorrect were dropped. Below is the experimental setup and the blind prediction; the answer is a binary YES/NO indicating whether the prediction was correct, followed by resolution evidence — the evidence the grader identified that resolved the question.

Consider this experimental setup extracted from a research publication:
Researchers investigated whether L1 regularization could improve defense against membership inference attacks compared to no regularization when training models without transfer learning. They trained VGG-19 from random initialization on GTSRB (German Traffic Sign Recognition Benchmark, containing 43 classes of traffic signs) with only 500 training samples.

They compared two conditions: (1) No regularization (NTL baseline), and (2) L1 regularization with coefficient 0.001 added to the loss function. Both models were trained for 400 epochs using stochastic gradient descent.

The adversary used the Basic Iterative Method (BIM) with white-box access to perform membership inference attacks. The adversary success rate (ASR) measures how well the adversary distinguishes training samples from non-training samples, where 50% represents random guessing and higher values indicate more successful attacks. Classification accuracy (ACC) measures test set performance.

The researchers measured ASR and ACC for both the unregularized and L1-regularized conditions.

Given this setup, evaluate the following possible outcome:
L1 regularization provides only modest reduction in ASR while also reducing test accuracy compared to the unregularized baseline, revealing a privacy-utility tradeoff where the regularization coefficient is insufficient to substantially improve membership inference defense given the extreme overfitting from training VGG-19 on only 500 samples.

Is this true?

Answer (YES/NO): NO